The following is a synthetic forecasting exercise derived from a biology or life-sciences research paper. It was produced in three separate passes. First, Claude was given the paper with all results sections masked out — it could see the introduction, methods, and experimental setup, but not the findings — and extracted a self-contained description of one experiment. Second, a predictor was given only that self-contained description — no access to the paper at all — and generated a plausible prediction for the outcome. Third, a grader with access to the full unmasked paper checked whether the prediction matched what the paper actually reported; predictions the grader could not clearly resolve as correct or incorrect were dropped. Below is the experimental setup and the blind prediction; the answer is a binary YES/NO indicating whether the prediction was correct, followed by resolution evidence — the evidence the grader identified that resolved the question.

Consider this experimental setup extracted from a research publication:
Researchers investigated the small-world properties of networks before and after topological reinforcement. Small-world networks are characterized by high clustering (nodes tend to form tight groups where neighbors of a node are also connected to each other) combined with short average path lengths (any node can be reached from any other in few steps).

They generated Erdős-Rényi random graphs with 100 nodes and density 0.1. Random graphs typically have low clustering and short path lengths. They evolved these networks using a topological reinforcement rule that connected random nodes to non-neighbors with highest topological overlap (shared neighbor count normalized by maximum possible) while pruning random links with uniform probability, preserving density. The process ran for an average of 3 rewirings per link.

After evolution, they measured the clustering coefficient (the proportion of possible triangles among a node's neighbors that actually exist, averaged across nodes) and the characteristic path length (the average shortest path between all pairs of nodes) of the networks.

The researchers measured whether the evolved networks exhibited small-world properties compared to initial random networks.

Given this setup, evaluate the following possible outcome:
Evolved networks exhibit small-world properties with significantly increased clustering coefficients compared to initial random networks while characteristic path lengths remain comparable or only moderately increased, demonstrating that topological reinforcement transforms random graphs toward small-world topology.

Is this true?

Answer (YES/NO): YES